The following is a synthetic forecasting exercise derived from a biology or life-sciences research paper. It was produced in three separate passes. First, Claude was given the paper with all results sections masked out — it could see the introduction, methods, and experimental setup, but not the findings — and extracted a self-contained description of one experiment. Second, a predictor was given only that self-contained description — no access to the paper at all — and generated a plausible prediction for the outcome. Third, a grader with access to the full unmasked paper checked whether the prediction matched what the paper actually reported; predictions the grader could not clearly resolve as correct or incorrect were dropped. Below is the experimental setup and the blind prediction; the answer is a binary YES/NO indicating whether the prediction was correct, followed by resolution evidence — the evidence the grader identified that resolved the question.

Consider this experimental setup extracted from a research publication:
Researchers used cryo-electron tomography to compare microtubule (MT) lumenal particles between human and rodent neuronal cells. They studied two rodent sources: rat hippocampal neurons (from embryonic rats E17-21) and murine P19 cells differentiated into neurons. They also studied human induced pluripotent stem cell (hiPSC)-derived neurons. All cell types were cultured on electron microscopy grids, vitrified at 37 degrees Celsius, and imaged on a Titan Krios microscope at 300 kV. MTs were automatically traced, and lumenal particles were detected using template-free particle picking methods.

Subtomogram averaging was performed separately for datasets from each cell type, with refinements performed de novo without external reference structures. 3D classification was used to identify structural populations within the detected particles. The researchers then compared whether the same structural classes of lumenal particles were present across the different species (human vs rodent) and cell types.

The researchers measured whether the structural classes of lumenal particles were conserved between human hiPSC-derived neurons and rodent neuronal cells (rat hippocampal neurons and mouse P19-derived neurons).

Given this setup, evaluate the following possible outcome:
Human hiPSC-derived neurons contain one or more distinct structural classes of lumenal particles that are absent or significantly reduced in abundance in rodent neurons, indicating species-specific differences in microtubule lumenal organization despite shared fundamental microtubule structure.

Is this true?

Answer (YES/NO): YES